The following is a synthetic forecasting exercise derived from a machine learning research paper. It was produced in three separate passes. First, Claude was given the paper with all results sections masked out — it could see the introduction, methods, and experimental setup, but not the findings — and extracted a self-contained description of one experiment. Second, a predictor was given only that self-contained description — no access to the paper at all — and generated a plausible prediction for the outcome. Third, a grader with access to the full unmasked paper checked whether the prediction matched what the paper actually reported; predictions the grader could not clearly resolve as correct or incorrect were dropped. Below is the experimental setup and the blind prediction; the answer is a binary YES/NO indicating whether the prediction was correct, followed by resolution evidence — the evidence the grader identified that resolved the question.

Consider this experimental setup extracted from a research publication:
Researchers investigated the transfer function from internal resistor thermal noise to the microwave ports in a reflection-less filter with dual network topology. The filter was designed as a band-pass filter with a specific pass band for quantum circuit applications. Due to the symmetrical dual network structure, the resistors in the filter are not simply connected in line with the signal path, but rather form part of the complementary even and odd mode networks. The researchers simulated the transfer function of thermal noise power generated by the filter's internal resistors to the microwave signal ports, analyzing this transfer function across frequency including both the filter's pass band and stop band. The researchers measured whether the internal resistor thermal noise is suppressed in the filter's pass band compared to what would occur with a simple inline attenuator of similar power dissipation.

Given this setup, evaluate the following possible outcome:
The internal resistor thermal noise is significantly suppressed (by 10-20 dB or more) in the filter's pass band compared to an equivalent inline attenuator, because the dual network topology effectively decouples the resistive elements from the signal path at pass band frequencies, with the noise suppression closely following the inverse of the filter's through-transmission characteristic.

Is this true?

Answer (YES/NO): YES